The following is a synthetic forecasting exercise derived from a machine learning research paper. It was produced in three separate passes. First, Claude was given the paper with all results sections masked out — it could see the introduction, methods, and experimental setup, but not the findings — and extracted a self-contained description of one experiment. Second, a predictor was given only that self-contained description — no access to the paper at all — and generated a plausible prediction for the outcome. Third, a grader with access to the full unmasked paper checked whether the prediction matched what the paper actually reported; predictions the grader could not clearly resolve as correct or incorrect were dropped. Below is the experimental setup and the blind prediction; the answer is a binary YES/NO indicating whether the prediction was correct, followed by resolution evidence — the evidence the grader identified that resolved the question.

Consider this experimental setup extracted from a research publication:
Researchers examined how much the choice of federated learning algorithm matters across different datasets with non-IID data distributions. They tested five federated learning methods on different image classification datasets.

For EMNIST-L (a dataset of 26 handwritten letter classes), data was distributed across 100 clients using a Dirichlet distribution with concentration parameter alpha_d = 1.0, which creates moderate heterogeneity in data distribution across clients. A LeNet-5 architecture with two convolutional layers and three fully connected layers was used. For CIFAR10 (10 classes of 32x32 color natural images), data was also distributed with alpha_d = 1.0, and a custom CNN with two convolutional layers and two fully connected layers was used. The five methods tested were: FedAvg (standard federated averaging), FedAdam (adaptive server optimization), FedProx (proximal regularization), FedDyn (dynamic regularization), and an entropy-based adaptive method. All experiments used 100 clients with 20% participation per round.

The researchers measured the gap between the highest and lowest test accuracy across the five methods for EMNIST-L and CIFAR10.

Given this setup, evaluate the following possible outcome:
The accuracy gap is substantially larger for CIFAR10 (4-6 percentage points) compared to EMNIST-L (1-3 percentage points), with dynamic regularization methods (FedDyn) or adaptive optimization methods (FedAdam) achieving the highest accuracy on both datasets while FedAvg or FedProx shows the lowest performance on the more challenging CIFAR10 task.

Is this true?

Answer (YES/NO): NO